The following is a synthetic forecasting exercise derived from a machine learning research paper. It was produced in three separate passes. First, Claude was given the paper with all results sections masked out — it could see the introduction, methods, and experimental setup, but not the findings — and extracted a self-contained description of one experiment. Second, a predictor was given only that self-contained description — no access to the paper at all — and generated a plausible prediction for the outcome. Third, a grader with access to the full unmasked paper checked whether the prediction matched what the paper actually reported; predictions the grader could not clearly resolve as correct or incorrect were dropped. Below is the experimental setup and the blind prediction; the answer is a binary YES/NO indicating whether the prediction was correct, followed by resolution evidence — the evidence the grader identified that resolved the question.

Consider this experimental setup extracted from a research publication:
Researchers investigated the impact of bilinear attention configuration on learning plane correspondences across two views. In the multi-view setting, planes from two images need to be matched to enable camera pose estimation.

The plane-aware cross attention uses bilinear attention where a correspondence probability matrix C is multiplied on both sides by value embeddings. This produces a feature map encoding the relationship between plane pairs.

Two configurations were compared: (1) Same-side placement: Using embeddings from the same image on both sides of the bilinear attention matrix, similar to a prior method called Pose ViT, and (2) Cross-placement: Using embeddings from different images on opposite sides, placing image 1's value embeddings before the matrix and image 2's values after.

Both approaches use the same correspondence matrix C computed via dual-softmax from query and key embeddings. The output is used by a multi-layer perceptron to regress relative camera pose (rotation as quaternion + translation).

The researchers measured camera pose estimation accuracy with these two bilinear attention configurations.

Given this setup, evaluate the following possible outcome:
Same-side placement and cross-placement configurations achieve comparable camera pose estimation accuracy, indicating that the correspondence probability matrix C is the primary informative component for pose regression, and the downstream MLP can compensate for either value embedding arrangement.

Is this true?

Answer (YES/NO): NO